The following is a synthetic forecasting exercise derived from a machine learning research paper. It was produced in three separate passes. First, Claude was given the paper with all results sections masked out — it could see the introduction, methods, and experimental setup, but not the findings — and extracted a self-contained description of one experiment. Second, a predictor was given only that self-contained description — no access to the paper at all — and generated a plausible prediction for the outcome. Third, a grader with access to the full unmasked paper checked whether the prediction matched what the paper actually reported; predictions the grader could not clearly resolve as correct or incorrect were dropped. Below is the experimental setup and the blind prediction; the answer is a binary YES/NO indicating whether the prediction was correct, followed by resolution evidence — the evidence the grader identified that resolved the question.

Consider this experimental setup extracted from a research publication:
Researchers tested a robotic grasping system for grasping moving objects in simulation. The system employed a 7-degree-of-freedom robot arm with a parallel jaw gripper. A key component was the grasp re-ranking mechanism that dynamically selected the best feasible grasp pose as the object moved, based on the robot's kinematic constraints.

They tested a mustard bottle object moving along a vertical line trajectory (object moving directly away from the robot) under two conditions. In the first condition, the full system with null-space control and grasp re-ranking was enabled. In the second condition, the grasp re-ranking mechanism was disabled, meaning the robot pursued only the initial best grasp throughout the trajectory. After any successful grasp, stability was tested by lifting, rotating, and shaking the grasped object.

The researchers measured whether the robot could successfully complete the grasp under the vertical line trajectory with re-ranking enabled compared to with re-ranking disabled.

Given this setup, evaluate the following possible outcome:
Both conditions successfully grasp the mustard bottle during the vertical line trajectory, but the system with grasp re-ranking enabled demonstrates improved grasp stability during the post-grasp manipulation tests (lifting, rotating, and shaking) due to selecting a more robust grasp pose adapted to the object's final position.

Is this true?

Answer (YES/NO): NO